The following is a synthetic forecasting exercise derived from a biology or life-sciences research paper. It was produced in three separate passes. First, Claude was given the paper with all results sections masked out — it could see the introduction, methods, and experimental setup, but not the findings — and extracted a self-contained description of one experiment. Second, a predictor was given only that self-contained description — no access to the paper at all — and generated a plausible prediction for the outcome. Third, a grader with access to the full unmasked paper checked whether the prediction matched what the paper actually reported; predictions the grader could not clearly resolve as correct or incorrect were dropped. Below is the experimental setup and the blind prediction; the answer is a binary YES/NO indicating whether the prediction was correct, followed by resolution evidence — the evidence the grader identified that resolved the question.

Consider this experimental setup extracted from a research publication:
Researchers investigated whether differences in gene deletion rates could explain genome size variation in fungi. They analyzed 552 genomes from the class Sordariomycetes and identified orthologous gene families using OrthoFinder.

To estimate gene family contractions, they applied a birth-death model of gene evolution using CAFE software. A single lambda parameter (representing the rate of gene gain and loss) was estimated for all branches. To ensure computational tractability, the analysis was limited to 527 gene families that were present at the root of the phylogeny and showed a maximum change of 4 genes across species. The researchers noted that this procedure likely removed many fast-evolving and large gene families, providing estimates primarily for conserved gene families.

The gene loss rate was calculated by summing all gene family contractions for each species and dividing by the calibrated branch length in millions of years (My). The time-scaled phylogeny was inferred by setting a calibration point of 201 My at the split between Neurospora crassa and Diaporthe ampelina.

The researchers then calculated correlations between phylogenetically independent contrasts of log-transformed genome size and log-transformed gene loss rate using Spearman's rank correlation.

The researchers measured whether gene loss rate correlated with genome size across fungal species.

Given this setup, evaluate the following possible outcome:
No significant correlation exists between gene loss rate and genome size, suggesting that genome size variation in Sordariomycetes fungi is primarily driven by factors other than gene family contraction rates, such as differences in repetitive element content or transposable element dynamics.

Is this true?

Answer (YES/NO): NO